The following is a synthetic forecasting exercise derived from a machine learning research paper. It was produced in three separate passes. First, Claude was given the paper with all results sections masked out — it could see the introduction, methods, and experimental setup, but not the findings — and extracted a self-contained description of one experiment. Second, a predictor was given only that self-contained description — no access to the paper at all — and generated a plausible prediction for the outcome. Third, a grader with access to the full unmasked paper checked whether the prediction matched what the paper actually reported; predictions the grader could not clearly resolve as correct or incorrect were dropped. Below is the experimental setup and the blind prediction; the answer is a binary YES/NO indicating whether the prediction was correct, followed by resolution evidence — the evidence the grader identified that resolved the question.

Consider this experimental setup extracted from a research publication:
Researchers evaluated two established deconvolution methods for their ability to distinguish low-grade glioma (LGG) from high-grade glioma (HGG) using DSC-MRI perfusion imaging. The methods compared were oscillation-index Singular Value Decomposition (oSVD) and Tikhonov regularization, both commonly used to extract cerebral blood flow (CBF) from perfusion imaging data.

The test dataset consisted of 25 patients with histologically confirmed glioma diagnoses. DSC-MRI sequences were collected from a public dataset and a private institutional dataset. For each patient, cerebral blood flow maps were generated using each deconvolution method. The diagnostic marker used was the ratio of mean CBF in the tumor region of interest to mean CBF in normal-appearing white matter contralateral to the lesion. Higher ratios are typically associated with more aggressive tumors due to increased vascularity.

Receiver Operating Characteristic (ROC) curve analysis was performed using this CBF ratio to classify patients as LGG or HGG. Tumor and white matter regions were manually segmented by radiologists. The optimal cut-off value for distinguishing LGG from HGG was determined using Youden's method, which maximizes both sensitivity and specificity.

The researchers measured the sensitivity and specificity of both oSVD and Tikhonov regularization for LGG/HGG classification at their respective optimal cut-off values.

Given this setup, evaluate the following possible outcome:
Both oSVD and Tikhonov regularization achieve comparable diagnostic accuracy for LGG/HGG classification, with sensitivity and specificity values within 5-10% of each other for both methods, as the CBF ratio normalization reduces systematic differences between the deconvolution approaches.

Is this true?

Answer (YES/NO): YES